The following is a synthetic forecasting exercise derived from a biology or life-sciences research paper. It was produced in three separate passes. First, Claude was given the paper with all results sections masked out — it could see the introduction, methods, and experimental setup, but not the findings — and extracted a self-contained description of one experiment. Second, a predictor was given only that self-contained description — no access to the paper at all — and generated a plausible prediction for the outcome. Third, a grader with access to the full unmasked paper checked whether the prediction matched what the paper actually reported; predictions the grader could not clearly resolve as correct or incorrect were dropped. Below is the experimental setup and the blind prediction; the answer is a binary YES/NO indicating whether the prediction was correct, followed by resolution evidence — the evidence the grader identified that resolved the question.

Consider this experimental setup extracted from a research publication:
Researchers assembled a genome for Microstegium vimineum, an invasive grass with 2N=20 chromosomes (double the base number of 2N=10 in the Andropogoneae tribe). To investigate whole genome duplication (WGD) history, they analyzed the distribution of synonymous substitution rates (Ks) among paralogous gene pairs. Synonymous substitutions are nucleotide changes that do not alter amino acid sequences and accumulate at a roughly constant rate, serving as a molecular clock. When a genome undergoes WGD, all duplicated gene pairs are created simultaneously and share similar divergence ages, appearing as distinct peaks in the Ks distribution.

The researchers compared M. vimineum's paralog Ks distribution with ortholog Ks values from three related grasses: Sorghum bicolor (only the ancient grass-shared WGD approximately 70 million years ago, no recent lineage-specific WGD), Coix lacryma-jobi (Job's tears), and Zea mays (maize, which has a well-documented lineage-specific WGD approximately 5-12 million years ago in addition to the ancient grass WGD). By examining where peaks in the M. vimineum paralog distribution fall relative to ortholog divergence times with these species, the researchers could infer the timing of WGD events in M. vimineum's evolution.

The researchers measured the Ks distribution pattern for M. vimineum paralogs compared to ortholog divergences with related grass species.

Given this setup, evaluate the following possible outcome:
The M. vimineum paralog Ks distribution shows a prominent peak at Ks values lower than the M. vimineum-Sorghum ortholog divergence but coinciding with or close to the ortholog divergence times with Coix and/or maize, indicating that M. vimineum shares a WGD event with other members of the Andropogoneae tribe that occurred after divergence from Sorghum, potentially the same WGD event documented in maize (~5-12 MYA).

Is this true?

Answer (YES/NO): NO